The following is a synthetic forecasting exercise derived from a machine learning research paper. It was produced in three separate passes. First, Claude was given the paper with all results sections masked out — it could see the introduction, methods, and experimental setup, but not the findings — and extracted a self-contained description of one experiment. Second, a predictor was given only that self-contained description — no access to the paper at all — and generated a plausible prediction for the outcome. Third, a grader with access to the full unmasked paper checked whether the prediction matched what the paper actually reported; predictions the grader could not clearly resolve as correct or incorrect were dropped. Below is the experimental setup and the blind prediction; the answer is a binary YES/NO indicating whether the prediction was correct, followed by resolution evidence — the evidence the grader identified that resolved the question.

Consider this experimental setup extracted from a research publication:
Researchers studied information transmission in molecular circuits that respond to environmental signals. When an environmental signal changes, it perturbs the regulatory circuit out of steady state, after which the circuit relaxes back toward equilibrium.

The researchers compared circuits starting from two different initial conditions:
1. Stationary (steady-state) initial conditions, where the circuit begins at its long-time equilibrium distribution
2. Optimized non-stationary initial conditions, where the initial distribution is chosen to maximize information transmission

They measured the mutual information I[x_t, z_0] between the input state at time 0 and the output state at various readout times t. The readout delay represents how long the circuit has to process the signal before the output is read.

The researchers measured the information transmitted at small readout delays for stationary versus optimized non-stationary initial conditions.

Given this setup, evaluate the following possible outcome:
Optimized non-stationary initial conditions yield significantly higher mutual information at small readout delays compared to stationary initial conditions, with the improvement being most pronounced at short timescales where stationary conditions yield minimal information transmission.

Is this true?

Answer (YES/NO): NO